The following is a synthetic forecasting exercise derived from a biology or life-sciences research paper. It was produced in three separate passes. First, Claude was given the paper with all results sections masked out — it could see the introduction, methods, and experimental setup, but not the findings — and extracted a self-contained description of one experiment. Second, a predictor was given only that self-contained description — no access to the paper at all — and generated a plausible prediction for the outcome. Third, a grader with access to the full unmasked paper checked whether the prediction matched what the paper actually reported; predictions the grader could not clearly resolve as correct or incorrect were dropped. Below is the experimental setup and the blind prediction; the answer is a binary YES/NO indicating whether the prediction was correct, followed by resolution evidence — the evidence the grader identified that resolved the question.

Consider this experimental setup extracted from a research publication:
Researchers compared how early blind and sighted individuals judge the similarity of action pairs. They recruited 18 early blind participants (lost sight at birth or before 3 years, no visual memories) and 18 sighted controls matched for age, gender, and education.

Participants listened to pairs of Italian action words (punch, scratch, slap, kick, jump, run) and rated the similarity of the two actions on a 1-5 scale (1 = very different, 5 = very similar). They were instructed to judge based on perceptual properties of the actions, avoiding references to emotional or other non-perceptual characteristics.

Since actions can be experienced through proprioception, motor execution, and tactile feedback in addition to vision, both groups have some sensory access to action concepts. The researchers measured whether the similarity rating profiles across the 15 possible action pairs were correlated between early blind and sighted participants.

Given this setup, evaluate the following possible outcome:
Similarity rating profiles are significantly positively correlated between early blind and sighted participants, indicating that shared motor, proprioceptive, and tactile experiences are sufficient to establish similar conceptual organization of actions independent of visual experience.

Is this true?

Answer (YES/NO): YES